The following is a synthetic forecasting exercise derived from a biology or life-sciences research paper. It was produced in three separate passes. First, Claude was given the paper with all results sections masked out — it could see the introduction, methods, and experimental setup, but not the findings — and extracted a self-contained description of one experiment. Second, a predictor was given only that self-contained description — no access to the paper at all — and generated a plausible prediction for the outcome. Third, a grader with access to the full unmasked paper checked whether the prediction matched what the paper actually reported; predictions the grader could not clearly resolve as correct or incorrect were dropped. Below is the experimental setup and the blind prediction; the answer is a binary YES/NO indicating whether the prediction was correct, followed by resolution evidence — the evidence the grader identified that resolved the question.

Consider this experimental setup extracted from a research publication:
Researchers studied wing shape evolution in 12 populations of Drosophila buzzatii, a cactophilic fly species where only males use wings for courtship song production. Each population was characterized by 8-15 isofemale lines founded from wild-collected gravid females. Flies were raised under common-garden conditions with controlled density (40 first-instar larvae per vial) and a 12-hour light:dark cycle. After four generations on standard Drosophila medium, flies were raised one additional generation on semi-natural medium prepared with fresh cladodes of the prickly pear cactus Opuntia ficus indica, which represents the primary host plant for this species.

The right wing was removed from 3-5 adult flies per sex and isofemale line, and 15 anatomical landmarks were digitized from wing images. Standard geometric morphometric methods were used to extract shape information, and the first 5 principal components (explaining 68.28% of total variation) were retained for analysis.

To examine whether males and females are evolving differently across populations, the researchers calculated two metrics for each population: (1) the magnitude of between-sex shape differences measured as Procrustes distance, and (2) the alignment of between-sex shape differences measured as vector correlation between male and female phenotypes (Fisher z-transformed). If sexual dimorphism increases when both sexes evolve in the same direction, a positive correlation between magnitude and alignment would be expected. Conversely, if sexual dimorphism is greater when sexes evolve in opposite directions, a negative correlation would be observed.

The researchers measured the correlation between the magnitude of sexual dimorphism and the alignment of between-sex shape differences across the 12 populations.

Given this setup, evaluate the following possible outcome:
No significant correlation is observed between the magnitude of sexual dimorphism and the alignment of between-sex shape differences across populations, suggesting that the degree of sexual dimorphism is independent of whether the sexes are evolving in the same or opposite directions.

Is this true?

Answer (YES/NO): NO